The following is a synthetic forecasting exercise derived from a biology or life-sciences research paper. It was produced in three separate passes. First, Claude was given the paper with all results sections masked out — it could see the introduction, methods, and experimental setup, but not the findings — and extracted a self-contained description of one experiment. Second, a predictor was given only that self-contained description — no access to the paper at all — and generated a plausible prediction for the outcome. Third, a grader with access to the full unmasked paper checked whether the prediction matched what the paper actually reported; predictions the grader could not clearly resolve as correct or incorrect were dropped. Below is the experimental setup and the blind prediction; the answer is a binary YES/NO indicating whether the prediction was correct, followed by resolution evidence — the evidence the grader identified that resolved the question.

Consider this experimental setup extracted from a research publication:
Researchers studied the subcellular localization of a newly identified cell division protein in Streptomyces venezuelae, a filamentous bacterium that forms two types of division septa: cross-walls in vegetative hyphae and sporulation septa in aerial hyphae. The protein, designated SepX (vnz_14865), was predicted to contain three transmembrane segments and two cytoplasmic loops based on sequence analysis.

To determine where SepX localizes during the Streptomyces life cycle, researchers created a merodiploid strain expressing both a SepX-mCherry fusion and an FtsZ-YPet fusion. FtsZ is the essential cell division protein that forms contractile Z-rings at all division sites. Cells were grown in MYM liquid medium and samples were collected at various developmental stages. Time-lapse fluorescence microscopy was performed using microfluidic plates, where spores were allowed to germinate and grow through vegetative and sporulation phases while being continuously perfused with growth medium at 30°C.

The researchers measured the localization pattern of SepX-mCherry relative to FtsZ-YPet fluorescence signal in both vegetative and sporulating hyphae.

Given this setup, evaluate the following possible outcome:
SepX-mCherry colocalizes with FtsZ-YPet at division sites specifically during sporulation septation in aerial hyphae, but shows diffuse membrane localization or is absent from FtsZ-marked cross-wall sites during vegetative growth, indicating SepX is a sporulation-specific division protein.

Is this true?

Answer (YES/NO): NO